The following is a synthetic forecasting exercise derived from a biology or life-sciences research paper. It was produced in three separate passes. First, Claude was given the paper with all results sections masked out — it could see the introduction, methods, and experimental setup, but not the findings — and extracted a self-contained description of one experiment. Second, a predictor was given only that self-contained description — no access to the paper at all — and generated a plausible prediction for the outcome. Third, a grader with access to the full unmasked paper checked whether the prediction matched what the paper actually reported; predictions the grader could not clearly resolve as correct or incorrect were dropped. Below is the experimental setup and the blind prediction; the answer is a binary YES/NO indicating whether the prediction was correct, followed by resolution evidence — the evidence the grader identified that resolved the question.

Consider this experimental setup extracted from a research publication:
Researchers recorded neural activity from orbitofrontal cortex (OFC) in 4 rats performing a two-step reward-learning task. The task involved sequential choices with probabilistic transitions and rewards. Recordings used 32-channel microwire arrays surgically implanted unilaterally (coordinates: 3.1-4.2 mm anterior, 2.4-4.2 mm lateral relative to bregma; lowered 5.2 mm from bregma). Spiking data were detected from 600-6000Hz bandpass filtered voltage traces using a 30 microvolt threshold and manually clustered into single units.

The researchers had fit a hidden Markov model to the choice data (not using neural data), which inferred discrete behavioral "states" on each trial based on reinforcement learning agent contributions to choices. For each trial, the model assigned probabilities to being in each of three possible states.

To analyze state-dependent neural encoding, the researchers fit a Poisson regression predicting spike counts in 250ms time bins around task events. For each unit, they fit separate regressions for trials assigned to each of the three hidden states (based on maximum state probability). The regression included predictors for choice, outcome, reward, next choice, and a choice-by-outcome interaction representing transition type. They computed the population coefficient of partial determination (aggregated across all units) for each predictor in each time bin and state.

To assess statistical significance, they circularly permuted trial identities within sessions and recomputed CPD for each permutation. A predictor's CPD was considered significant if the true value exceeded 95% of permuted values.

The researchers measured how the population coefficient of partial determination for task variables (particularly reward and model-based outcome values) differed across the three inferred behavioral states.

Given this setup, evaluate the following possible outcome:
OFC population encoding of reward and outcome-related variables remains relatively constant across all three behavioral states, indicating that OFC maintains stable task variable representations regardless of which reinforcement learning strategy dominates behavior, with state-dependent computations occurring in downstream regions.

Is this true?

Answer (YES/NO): NO